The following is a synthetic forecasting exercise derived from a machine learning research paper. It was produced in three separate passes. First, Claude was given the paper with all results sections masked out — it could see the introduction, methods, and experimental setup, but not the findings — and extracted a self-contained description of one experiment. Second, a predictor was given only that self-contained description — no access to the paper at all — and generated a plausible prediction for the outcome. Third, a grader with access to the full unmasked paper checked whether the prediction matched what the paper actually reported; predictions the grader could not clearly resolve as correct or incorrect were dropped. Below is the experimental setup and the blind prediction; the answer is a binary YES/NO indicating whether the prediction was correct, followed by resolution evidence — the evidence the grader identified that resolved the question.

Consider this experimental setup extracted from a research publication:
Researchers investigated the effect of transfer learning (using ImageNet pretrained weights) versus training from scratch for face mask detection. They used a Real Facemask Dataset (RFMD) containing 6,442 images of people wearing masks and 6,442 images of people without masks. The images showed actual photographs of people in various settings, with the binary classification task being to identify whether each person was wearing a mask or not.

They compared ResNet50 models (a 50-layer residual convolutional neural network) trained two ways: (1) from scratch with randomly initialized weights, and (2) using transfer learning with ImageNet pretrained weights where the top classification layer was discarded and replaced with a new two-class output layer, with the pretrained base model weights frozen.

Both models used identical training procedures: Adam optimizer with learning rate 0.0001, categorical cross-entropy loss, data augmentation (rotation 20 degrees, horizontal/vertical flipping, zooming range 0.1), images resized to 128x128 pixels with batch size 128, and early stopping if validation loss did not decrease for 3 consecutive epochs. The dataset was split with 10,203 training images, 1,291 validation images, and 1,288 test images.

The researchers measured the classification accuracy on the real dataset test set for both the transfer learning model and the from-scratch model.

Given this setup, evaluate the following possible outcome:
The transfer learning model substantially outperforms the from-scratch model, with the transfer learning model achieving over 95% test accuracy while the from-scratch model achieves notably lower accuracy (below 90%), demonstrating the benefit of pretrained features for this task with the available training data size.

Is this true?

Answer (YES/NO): NO